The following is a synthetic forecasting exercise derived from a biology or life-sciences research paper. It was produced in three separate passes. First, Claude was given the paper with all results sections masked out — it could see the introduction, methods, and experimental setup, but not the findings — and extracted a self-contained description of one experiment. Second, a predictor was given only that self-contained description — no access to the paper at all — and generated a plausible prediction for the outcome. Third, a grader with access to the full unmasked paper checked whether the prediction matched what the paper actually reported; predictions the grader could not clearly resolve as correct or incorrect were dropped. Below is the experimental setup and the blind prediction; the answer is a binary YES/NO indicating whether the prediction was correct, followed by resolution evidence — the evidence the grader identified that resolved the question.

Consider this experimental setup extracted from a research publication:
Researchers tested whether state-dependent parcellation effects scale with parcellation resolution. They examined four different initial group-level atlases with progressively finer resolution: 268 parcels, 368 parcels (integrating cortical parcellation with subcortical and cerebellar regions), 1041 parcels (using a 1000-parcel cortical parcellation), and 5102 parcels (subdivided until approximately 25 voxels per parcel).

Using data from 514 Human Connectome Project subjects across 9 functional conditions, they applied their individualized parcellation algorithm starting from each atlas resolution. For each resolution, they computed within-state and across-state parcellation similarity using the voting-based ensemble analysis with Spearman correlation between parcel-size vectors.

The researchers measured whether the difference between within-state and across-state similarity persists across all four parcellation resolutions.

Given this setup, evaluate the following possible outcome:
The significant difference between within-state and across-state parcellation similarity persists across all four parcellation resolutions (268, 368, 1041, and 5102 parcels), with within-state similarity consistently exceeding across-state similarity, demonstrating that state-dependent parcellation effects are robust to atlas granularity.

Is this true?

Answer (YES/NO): YES